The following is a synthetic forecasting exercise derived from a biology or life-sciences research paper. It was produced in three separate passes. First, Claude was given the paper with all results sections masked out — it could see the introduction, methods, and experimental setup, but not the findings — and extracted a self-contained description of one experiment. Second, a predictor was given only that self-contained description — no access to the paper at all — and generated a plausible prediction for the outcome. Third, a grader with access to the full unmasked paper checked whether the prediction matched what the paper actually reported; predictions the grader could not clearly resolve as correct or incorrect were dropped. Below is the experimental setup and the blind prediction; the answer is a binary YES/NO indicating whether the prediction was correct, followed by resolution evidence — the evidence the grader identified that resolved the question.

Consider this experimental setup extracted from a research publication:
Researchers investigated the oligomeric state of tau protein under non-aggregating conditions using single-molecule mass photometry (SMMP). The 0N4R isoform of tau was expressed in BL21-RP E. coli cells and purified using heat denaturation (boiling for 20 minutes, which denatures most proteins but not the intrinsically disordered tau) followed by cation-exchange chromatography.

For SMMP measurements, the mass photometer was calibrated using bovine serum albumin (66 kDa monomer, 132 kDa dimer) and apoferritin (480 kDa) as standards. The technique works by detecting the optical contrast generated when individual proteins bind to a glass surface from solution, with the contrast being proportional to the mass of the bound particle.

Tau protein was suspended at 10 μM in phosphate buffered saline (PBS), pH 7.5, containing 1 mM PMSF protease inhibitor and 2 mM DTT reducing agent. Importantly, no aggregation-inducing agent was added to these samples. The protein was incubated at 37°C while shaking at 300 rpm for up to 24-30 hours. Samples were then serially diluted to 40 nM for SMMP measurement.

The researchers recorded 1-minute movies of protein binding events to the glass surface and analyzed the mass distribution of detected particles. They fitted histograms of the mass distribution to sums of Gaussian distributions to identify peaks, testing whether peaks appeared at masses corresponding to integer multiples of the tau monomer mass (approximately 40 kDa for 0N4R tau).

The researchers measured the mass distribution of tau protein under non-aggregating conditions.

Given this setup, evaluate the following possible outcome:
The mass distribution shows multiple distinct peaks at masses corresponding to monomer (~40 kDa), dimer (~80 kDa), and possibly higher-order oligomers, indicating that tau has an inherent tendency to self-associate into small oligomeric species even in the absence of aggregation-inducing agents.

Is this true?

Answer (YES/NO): YES